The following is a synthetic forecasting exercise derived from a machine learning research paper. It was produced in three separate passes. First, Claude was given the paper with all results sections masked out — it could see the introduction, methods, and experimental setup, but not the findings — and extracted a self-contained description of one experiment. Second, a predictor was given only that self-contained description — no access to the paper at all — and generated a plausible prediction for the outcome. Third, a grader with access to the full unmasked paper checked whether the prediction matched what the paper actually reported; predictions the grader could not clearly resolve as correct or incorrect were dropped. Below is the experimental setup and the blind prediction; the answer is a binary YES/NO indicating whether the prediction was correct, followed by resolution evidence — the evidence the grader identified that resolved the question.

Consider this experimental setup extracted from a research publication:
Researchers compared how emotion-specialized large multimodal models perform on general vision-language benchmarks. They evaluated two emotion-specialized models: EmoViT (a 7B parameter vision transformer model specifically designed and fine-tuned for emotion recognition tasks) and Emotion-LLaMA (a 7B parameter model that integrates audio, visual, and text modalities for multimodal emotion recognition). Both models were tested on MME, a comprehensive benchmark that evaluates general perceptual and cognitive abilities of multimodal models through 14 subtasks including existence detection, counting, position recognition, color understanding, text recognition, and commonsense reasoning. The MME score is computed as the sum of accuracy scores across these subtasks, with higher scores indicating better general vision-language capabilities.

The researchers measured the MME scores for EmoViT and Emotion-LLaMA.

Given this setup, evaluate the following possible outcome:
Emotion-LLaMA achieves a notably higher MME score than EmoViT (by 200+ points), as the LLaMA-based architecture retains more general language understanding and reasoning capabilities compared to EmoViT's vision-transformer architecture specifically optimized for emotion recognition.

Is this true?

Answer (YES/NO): YES